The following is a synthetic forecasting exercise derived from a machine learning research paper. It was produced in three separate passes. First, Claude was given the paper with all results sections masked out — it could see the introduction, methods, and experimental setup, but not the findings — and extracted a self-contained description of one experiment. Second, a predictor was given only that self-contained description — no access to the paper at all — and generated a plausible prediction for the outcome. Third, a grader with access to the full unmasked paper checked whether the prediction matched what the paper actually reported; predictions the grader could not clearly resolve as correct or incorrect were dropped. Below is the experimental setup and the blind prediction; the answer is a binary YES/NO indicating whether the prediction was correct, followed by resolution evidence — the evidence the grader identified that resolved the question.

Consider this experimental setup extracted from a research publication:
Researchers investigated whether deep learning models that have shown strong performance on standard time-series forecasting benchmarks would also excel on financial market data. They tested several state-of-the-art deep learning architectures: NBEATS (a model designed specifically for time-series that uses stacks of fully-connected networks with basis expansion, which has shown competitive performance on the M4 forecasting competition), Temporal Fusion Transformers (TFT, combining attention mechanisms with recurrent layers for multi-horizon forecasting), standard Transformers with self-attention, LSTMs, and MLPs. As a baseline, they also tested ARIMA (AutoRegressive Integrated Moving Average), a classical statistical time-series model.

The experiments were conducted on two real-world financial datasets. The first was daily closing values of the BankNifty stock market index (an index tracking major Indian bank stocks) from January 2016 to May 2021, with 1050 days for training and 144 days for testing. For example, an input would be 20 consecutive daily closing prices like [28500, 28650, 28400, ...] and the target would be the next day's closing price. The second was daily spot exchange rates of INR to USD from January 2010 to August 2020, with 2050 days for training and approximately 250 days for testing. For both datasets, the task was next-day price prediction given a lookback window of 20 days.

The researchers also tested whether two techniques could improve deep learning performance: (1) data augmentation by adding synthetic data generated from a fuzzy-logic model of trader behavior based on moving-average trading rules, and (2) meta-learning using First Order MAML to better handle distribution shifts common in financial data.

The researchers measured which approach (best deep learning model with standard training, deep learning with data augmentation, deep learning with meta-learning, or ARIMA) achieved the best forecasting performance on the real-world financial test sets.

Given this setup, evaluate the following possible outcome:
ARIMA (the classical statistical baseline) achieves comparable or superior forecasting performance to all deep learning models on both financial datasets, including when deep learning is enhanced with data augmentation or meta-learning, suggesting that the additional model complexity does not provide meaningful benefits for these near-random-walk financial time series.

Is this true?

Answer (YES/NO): YES